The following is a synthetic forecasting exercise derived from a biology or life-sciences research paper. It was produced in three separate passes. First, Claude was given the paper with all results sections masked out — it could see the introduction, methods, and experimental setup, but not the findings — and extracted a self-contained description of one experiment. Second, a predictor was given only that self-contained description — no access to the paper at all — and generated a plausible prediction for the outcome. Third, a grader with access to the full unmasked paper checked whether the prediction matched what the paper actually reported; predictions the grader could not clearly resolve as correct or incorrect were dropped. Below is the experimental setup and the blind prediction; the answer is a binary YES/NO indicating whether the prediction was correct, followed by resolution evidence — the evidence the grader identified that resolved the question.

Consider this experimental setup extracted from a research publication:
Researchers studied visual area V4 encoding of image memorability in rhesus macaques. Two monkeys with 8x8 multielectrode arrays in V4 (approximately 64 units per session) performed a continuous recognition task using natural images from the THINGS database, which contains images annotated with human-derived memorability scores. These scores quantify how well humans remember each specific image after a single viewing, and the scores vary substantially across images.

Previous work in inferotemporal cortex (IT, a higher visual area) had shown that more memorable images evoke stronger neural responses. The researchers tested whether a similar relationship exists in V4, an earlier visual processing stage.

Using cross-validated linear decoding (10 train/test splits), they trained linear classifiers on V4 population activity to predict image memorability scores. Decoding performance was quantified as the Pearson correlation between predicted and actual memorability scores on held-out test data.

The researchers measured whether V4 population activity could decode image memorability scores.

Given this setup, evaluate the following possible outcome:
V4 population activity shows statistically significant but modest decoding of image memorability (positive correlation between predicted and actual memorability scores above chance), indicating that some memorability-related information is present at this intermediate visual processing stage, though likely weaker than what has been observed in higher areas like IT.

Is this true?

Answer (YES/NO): NO